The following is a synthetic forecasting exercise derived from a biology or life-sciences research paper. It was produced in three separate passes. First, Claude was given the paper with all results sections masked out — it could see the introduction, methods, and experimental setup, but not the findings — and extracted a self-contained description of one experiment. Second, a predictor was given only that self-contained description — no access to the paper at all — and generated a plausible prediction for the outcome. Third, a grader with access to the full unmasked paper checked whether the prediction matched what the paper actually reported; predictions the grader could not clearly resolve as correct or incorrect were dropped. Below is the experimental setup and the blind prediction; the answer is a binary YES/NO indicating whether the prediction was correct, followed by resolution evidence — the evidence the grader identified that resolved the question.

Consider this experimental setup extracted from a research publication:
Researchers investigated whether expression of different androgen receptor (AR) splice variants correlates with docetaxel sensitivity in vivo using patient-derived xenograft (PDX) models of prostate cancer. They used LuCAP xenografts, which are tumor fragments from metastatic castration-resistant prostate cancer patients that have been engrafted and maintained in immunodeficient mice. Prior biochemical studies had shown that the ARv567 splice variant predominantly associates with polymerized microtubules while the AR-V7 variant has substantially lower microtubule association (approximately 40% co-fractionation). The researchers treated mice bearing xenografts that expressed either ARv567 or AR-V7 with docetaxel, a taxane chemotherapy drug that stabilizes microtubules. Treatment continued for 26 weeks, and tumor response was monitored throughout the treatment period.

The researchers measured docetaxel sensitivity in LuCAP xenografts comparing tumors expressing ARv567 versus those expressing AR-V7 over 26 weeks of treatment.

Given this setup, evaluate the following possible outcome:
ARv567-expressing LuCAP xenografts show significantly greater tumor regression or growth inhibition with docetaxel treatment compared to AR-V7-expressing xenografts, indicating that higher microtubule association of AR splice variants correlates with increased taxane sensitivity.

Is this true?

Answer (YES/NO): YES